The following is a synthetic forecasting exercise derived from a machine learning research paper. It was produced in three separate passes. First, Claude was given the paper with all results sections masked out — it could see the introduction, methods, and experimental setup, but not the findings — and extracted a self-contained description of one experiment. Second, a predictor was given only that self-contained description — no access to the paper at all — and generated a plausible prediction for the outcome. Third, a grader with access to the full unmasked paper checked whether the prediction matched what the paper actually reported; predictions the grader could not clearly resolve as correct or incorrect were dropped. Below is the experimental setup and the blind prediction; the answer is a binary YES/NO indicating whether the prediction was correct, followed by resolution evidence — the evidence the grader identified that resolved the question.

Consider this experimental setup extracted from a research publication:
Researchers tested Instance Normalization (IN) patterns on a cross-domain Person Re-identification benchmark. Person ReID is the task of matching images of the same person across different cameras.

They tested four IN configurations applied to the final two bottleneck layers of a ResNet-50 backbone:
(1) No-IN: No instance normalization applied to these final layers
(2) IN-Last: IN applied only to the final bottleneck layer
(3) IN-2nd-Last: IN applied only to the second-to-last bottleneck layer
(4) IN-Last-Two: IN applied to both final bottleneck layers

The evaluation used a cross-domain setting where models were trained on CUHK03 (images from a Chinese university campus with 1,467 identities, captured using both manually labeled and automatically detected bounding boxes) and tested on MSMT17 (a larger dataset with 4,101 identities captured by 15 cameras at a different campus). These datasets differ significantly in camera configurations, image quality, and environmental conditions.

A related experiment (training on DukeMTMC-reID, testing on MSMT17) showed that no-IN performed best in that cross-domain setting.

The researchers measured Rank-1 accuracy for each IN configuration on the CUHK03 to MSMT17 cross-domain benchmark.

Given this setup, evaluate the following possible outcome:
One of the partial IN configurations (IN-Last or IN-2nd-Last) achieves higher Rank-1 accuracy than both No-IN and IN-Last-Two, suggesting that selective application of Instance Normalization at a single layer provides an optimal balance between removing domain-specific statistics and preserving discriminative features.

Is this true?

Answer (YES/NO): NO